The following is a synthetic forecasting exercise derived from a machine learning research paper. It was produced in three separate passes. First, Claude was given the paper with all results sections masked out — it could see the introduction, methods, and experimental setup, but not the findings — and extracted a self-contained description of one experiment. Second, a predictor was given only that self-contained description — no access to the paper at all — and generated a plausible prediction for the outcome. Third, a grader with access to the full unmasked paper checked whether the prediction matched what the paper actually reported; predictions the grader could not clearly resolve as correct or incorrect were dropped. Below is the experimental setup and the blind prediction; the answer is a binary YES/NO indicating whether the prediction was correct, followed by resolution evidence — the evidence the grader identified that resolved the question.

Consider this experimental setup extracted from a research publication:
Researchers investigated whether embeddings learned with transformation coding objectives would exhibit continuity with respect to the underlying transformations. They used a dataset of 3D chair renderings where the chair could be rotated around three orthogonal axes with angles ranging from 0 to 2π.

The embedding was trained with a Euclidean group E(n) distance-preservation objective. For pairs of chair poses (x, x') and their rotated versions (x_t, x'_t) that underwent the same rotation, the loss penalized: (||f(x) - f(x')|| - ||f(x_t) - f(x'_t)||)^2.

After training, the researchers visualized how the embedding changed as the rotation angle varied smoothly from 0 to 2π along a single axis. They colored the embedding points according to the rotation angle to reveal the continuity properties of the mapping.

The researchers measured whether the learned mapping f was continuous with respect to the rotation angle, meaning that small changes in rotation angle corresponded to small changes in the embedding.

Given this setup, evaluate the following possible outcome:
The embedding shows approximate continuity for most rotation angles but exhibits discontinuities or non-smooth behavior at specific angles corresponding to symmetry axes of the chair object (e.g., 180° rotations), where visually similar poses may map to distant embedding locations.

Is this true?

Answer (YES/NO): NO